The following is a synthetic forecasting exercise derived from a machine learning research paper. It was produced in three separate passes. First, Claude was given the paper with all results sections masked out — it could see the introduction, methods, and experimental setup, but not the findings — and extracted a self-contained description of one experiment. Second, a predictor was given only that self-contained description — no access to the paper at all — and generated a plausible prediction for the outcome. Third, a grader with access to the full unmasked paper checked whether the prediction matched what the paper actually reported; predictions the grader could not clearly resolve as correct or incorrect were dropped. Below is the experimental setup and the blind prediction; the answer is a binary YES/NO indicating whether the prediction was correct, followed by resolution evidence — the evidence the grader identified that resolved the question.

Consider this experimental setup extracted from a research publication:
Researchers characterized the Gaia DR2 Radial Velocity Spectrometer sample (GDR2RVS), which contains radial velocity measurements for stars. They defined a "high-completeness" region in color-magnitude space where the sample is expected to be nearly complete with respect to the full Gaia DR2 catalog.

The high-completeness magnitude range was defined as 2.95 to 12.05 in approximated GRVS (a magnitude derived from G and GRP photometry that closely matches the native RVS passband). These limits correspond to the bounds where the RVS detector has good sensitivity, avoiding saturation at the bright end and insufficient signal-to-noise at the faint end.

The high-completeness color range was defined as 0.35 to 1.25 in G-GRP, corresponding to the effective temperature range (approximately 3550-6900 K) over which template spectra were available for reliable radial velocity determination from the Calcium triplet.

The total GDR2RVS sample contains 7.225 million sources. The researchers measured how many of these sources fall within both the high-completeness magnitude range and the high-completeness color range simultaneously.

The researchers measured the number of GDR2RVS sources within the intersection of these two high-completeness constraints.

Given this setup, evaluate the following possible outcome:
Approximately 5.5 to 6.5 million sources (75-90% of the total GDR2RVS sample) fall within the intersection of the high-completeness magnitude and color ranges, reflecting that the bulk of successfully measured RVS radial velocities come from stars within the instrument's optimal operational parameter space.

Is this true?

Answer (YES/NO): NO